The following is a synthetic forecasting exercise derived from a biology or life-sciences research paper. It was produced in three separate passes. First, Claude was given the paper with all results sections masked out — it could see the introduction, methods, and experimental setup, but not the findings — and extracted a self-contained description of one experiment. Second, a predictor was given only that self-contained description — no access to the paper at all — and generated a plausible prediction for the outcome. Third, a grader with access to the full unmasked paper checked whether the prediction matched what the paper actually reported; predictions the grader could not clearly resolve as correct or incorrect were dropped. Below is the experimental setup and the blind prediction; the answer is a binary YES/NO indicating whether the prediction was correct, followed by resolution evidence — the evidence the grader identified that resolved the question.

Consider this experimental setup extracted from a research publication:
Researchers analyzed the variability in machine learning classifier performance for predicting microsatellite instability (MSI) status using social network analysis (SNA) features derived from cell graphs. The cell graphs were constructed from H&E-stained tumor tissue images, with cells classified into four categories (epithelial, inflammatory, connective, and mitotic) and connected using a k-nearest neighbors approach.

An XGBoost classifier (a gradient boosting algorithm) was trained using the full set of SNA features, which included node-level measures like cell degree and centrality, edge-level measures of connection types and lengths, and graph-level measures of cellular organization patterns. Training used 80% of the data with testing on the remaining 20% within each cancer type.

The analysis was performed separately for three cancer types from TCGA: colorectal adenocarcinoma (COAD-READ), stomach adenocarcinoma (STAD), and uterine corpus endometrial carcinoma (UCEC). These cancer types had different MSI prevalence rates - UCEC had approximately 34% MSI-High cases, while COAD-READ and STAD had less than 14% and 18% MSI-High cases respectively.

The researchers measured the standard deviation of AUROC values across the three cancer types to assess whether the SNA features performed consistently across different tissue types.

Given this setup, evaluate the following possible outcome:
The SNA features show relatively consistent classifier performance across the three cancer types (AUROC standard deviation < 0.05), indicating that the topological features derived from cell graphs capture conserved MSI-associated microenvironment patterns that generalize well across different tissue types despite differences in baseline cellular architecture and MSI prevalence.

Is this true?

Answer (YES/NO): YES